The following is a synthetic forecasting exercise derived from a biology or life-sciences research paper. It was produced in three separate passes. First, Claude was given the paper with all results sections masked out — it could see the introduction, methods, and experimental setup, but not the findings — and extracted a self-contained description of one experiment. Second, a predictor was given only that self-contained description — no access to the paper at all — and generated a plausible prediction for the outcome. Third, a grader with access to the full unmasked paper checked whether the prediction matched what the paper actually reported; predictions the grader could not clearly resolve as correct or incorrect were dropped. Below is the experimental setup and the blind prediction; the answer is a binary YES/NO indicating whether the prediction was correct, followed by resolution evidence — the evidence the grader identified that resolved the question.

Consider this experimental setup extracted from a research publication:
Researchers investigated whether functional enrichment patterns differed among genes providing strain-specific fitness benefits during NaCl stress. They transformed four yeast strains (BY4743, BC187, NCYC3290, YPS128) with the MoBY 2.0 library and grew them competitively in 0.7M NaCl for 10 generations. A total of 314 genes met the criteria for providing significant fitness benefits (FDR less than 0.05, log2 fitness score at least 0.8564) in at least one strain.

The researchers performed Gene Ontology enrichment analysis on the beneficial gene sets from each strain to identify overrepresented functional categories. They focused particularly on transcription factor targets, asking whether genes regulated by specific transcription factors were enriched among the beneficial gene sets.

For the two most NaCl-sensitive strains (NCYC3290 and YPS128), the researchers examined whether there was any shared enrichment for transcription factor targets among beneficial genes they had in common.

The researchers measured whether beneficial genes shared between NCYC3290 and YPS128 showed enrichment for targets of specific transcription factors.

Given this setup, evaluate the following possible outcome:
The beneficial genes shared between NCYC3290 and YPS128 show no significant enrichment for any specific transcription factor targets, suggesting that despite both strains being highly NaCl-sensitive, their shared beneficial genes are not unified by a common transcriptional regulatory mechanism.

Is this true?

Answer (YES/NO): NO